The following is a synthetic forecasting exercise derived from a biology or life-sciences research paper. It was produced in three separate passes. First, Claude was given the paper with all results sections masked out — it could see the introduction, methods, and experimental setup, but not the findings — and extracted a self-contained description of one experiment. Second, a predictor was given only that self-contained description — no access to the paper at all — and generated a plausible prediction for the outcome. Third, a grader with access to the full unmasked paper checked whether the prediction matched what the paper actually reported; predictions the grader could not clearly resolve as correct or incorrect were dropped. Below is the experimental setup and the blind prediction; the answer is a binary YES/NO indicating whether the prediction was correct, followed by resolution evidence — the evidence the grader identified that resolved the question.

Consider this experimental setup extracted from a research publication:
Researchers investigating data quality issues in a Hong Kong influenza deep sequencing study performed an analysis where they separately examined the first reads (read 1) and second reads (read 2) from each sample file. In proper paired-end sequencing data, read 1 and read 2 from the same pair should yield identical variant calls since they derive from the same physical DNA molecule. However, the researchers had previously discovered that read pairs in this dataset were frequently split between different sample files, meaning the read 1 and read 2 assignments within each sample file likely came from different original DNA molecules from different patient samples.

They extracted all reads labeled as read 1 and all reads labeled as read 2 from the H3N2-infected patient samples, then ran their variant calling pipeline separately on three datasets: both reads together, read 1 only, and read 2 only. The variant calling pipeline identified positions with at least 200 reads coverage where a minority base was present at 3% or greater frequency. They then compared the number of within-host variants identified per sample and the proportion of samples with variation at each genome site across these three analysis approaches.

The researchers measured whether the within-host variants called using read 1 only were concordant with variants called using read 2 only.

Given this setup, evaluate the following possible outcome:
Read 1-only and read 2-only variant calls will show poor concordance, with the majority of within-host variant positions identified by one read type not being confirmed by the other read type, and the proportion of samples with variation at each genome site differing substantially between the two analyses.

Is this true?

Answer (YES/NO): YES